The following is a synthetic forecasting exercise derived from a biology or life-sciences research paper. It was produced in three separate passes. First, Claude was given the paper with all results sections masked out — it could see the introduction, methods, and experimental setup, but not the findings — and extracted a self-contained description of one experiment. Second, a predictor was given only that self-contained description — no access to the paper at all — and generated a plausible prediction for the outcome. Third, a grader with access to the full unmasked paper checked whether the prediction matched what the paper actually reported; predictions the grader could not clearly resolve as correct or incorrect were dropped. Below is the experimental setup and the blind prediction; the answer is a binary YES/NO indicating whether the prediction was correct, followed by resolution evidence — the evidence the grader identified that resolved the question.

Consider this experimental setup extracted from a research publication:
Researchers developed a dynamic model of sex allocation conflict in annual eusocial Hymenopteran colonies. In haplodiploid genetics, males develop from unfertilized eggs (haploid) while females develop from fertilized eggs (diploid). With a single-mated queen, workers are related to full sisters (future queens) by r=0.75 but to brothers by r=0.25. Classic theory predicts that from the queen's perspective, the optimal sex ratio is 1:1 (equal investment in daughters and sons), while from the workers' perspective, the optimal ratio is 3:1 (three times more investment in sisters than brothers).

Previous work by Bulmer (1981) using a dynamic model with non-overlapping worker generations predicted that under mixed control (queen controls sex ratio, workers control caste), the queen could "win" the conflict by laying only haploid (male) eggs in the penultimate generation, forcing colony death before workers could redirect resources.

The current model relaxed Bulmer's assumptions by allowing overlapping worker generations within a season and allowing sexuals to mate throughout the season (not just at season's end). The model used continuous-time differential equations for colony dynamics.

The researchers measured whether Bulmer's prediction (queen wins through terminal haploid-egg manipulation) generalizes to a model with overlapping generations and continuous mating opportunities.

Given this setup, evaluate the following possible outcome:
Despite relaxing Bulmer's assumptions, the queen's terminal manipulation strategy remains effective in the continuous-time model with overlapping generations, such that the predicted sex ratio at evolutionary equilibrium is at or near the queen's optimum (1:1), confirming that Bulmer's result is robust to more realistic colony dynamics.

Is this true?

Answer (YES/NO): NO